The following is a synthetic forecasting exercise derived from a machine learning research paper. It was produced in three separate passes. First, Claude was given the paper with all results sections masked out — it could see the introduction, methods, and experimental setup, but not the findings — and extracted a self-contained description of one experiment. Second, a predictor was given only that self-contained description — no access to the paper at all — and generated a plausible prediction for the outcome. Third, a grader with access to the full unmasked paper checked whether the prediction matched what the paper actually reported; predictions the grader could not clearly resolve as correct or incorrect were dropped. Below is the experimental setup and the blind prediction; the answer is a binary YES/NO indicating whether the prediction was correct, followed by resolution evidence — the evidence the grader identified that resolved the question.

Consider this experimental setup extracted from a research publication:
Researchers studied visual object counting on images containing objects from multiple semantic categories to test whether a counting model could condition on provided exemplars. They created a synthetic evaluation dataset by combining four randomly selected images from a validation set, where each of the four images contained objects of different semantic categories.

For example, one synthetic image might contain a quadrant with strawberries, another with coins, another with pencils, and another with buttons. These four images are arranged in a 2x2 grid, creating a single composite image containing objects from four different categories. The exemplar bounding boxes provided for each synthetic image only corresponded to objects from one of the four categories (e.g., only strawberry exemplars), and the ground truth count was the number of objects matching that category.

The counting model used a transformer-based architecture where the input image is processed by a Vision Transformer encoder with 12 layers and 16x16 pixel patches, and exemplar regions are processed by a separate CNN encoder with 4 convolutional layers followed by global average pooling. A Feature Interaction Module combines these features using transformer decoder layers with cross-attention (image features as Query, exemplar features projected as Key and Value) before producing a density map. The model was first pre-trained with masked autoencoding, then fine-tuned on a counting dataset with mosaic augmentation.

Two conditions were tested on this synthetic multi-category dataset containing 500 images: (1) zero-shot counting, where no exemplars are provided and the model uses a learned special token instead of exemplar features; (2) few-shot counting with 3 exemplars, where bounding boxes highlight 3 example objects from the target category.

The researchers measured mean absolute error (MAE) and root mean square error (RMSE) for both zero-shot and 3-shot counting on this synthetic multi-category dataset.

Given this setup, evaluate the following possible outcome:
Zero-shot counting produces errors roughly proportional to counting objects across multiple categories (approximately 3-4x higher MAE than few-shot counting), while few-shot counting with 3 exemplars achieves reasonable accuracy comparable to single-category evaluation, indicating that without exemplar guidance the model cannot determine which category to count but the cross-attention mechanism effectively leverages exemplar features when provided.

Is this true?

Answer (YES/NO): NO